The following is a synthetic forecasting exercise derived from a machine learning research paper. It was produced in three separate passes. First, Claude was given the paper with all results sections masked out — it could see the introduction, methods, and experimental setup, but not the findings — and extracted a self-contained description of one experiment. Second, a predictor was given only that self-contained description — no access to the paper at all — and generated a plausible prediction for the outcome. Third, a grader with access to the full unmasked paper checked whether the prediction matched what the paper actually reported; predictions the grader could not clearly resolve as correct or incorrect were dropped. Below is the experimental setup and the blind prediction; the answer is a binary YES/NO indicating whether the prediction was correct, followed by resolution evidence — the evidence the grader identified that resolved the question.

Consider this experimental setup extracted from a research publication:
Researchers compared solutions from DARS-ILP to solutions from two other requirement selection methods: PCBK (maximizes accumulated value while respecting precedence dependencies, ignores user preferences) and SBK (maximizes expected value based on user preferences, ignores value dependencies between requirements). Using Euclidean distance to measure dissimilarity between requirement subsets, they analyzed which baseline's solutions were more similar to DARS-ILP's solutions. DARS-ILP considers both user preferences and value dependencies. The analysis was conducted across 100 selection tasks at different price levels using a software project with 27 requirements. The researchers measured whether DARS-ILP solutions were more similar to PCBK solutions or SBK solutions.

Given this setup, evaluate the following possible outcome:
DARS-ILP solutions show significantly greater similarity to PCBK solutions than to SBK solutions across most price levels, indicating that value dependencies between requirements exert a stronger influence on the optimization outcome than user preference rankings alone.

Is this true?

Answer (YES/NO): NO